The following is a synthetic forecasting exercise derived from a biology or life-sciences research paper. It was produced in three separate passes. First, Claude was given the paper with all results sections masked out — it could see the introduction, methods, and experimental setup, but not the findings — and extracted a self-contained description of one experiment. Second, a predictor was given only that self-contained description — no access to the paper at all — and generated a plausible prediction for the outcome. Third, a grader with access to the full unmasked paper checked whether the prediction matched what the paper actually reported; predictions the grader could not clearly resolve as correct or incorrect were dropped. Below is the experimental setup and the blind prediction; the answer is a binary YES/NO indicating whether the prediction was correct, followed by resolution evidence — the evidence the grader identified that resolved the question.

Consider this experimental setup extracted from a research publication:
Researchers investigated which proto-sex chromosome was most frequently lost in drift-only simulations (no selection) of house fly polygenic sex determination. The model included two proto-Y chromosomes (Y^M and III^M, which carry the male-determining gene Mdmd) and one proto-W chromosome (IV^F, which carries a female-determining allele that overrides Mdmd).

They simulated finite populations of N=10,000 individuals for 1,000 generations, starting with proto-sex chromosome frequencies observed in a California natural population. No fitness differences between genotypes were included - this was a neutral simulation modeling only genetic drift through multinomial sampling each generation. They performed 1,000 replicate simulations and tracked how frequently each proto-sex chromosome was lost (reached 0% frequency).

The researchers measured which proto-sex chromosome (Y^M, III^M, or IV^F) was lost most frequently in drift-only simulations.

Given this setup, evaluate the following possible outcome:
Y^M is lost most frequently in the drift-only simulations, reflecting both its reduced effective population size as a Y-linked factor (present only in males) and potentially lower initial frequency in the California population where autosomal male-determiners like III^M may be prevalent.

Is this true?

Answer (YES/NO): NO